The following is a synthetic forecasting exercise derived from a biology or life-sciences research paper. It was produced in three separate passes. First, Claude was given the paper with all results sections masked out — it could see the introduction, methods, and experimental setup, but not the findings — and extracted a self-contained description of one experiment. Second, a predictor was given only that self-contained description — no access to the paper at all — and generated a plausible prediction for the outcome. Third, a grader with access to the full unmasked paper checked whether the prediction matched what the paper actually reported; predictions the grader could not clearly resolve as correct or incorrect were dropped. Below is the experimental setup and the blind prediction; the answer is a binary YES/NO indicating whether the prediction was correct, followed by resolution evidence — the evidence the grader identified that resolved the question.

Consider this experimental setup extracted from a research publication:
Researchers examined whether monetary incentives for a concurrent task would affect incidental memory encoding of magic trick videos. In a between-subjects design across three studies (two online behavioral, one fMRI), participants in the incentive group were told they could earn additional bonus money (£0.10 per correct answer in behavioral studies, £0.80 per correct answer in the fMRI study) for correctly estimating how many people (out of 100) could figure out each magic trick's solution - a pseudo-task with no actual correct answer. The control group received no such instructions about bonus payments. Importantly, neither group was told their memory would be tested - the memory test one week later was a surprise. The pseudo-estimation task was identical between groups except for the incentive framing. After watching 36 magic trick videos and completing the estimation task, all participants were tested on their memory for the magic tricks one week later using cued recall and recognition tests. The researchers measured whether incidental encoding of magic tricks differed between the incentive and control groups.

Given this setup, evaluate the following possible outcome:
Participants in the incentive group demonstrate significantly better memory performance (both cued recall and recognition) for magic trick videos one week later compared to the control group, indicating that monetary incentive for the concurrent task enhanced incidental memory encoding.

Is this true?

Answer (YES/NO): NO